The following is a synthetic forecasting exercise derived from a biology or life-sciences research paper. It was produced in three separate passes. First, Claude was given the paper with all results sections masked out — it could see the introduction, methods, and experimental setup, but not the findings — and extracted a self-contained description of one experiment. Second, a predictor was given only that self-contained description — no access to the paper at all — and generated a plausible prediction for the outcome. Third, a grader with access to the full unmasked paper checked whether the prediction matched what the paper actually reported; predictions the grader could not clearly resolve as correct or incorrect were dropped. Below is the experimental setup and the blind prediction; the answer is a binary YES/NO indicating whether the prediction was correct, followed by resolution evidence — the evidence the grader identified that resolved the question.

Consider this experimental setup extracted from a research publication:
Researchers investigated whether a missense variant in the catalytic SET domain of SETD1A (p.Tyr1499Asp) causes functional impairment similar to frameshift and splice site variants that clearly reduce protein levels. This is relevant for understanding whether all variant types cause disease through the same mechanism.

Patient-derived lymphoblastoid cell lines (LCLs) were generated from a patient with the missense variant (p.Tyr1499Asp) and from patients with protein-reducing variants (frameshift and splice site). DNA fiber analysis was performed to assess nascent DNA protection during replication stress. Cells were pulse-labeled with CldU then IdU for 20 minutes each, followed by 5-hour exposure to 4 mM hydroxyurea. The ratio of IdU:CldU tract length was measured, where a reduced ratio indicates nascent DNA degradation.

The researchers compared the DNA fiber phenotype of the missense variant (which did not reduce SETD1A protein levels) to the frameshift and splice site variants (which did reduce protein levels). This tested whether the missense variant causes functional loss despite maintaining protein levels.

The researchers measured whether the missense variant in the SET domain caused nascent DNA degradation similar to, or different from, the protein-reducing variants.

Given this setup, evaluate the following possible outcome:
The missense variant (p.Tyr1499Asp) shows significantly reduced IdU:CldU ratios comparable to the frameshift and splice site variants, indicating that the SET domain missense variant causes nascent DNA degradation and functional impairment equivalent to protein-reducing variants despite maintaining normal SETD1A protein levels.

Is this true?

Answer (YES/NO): YES